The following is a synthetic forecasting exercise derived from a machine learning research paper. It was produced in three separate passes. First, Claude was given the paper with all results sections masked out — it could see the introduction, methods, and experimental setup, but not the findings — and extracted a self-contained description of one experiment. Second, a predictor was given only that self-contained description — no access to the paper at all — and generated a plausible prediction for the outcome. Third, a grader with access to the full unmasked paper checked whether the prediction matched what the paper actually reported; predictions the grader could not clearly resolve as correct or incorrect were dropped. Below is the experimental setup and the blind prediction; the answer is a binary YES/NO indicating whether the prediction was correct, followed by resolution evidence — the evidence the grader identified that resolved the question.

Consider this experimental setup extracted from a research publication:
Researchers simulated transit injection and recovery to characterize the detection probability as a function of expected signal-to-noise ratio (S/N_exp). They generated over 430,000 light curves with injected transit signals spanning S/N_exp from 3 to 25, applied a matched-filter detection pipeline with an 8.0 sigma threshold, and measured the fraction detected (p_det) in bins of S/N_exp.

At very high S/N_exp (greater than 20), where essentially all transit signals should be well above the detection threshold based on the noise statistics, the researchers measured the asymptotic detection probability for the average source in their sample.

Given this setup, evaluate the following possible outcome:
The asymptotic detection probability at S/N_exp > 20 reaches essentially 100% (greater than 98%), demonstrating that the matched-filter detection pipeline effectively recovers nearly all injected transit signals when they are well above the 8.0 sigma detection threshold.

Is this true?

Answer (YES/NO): NO